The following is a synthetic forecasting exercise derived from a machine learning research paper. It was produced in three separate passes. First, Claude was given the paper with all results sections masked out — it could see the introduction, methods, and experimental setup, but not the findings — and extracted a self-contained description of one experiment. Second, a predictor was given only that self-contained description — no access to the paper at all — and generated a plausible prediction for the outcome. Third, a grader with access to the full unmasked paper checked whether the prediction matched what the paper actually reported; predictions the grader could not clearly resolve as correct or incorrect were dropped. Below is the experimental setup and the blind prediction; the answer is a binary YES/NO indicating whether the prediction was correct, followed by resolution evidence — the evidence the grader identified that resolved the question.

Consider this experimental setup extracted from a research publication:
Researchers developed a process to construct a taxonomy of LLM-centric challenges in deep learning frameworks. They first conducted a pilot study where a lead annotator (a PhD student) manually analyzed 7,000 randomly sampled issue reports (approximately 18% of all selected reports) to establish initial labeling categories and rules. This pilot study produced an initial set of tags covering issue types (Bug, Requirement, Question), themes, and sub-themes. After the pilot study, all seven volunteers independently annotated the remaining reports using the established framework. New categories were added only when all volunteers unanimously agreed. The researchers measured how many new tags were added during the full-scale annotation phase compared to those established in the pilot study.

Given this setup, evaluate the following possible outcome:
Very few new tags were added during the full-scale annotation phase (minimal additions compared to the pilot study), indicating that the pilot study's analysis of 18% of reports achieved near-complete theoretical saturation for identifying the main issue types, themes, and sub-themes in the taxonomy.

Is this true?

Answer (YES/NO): YES